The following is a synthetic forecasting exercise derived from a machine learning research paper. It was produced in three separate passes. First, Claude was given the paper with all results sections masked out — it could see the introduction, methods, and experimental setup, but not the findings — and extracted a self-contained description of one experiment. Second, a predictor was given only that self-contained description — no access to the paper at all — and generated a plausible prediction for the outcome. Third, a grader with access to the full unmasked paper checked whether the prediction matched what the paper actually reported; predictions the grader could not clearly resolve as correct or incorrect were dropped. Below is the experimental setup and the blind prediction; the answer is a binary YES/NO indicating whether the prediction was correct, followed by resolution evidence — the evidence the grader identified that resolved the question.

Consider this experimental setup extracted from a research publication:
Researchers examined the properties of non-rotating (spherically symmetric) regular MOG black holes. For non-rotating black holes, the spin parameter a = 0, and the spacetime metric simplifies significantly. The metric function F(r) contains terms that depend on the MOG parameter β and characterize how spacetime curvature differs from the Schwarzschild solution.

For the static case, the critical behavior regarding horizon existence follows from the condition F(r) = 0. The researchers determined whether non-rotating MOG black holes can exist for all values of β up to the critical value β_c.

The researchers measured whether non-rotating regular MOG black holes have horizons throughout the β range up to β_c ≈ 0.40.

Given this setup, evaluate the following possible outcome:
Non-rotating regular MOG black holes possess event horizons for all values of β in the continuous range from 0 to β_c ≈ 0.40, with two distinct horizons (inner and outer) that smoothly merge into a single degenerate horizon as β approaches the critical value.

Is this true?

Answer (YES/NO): YES